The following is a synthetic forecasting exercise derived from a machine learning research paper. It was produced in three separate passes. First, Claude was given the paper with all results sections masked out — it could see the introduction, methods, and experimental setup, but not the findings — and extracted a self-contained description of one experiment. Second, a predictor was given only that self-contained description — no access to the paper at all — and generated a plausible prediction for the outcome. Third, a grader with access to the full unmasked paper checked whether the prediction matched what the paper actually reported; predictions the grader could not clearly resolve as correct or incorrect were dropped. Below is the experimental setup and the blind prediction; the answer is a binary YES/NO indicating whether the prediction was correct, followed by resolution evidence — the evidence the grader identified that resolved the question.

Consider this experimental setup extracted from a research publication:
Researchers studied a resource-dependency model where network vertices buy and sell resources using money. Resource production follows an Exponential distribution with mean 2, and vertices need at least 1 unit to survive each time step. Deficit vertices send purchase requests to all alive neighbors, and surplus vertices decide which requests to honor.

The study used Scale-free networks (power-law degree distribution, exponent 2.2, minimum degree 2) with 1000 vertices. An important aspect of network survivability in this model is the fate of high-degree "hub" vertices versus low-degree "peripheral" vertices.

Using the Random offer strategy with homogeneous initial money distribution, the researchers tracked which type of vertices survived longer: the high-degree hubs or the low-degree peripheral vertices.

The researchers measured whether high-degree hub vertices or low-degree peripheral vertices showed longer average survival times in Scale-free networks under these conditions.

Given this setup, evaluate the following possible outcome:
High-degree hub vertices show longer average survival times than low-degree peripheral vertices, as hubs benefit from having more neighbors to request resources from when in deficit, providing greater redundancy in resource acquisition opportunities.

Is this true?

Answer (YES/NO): YES